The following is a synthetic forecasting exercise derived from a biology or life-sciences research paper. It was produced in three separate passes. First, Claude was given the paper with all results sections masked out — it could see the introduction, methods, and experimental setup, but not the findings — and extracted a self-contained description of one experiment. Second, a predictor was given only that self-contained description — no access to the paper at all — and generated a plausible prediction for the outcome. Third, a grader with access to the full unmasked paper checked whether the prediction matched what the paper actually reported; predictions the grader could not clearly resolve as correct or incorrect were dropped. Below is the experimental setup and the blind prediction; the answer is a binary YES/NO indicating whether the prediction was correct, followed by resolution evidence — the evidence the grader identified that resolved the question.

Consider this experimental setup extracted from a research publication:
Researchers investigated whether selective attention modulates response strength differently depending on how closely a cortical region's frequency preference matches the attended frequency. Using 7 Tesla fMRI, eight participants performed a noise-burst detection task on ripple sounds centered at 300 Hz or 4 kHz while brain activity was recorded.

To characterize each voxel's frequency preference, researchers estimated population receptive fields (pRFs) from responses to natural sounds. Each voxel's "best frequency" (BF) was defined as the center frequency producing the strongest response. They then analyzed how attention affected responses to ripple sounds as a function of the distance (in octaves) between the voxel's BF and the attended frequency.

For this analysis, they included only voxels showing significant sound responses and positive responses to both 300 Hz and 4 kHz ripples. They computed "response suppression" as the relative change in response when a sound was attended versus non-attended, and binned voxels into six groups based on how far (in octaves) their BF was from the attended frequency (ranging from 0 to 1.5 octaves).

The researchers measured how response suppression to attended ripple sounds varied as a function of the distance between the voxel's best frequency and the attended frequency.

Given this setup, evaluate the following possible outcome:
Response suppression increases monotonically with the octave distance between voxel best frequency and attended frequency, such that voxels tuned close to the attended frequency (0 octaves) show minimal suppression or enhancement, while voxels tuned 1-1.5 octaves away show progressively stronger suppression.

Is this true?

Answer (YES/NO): NO